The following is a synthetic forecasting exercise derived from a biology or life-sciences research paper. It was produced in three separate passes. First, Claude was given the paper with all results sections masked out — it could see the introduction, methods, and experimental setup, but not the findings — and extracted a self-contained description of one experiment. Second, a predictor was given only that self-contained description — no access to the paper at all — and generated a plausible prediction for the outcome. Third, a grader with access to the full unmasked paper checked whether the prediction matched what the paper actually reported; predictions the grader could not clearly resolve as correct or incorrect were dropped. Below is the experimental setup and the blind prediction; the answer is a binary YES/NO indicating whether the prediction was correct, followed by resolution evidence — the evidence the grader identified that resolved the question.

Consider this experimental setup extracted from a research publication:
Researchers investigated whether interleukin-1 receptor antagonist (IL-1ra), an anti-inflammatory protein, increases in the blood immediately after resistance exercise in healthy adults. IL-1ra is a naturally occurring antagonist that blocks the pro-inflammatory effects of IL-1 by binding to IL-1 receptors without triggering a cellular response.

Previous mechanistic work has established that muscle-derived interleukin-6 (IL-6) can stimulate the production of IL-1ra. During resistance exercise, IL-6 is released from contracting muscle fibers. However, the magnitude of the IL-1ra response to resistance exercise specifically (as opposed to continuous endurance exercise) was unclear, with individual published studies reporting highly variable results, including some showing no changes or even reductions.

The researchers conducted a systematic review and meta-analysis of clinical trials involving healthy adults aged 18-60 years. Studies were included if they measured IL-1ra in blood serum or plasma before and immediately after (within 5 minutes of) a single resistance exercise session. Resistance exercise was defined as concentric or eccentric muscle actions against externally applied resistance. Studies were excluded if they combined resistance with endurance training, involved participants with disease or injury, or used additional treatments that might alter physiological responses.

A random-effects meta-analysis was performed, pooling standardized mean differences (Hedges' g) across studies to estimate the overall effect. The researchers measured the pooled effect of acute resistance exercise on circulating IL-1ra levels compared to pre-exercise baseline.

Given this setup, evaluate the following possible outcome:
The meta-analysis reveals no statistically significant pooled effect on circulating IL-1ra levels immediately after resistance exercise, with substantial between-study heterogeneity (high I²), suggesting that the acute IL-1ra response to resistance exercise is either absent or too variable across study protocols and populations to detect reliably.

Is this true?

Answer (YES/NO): NO